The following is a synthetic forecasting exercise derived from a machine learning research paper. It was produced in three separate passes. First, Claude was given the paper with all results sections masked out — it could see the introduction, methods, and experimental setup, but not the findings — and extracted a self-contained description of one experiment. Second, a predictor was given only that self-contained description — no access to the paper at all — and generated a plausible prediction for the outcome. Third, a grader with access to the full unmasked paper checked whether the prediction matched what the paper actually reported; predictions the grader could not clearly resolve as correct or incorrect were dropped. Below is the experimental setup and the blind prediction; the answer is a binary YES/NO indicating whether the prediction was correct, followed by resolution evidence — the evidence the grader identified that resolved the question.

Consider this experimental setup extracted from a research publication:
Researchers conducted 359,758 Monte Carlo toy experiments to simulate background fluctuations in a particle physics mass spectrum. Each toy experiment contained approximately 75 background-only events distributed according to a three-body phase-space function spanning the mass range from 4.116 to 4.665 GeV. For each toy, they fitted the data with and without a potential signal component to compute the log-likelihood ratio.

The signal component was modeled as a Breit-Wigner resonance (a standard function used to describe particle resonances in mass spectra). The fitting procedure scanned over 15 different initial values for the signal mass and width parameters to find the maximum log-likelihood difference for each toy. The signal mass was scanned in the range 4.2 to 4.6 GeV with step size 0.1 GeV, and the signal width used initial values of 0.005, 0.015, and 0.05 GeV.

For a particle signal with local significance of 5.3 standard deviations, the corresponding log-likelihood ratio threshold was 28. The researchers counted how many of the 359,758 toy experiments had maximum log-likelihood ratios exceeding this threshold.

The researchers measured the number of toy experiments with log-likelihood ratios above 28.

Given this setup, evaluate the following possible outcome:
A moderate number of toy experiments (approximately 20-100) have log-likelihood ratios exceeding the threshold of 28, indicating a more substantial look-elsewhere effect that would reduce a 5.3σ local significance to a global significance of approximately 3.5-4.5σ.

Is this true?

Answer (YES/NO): NO